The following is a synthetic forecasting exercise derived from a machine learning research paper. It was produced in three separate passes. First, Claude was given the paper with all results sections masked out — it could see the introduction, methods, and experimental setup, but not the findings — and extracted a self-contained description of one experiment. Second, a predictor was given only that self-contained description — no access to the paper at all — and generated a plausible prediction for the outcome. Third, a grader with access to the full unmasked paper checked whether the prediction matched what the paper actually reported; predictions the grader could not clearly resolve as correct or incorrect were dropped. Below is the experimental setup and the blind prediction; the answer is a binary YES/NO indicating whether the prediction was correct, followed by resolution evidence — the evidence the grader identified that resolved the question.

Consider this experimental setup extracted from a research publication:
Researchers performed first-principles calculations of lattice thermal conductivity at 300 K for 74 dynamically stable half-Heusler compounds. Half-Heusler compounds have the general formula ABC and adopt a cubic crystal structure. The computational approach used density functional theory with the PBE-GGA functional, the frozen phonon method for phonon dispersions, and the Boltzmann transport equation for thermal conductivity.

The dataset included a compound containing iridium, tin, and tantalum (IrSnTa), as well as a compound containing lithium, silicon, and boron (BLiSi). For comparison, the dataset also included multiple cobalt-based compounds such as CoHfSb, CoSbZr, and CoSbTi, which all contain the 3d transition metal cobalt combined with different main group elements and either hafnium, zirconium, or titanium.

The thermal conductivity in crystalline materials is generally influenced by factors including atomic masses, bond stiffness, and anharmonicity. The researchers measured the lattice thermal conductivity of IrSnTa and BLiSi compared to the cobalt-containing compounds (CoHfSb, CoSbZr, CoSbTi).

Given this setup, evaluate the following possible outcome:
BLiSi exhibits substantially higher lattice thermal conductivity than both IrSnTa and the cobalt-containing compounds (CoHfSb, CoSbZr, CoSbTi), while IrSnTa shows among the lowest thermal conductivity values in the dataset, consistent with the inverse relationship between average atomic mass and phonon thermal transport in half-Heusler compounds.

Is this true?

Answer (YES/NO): NO